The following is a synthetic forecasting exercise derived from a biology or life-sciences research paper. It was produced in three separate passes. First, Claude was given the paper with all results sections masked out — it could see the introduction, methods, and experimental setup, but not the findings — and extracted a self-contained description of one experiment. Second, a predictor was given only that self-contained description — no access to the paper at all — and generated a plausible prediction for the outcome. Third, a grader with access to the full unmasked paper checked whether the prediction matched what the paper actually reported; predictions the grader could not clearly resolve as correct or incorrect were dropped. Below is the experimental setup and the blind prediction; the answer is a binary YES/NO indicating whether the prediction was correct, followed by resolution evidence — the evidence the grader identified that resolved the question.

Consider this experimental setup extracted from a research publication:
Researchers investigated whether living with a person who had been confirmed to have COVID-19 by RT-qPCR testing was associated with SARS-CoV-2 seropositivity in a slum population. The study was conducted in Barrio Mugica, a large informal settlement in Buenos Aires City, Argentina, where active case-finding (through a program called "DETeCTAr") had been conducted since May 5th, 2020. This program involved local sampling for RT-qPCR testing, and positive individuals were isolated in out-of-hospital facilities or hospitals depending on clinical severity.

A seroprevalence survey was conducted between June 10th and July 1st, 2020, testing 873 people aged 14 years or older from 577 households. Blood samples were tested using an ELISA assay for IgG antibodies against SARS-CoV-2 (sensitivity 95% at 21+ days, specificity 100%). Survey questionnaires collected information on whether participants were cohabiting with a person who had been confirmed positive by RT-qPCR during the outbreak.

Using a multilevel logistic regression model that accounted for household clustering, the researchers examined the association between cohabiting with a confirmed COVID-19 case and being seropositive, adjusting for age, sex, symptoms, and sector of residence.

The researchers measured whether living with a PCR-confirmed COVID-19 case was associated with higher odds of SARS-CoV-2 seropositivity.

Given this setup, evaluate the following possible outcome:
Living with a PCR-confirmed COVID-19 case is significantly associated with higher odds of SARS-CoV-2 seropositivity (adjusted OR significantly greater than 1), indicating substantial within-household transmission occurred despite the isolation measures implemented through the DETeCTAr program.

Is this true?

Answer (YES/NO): YES